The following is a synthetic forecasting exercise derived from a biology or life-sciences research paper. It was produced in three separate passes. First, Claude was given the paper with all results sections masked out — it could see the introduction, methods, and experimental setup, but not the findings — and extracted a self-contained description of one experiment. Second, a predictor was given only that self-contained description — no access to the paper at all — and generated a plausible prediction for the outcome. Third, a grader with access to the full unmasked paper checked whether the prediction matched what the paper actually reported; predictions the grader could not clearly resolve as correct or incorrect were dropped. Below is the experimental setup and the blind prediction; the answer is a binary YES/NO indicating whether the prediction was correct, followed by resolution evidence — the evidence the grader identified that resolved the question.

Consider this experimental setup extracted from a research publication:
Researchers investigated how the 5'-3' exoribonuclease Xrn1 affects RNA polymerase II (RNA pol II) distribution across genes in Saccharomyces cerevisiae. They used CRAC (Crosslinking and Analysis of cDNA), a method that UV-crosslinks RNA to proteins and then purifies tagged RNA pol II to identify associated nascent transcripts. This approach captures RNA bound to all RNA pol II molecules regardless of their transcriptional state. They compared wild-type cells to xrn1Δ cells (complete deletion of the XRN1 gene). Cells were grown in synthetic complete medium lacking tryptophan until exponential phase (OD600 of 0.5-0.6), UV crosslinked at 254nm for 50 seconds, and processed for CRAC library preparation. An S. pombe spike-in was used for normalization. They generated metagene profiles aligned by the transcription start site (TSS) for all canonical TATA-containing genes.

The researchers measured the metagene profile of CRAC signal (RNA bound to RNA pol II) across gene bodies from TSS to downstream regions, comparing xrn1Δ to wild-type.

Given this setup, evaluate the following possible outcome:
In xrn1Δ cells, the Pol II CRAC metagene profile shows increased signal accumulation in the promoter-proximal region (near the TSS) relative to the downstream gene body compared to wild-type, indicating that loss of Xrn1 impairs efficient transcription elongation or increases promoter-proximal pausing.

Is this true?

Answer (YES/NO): NO